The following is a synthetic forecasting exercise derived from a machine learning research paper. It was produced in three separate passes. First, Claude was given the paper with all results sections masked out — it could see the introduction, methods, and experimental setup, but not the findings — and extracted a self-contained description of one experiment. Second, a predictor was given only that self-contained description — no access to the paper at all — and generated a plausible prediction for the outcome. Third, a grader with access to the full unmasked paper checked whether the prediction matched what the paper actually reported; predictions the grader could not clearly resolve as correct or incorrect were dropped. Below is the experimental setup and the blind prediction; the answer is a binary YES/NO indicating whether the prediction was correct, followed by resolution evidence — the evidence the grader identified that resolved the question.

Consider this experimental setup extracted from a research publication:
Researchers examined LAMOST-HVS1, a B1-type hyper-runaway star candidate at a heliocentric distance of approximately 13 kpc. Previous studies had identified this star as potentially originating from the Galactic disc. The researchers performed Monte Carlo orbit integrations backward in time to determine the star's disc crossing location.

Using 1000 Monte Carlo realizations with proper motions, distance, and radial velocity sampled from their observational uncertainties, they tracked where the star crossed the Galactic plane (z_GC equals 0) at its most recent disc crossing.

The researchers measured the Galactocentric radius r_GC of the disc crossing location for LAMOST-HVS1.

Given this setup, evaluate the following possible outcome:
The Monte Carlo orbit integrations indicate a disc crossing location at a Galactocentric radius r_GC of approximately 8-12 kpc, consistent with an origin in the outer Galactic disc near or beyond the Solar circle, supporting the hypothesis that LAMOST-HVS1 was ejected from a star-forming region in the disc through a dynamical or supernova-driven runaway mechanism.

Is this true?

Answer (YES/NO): NO